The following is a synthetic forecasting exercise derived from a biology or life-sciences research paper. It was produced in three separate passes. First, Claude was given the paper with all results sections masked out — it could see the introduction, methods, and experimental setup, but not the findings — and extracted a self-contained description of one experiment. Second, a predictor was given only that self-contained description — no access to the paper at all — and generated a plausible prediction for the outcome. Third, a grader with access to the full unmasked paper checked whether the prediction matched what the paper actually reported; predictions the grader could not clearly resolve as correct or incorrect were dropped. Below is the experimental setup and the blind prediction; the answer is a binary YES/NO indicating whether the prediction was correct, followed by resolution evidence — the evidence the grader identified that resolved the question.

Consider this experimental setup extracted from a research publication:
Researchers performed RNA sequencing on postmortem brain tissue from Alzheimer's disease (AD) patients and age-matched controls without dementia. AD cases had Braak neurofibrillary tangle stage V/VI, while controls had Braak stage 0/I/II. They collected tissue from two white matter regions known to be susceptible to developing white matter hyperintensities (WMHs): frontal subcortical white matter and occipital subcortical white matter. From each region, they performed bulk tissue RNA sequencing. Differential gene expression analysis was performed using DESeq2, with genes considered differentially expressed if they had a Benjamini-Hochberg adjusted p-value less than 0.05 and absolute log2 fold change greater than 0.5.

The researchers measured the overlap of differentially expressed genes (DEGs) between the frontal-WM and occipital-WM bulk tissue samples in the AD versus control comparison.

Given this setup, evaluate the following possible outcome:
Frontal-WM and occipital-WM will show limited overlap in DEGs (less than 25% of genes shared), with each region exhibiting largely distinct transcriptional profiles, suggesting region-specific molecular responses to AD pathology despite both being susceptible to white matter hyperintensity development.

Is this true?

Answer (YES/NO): NO